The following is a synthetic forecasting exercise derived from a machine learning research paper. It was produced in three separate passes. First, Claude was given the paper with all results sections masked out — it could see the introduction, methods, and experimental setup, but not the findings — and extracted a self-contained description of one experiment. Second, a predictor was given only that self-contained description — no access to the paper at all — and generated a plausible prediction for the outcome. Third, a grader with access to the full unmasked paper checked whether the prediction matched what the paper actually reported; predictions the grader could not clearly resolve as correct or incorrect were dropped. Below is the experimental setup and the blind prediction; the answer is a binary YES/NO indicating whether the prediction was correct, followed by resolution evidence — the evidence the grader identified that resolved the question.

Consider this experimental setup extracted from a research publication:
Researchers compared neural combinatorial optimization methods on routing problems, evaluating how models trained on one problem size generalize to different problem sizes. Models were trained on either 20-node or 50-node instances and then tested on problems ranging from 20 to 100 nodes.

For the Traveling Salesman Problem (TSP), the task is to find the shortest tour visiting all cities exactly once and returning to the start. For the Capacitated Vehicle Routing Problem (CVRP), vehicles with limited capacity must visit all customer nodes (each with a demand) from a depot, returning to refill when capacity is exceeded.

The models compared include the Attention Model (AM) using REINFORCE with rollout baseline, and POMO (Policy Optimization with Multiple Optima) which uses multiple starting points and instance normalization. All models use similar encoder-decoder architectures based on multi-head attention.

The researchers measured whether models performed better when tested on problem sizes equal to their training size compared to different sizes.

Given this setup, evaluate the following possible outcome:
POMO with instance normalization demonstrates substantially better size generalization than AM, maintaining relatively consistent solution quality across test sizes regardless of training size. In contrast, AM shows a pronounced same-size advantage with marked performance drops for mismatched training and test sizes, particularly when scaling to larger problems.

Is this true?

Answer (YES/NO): NO